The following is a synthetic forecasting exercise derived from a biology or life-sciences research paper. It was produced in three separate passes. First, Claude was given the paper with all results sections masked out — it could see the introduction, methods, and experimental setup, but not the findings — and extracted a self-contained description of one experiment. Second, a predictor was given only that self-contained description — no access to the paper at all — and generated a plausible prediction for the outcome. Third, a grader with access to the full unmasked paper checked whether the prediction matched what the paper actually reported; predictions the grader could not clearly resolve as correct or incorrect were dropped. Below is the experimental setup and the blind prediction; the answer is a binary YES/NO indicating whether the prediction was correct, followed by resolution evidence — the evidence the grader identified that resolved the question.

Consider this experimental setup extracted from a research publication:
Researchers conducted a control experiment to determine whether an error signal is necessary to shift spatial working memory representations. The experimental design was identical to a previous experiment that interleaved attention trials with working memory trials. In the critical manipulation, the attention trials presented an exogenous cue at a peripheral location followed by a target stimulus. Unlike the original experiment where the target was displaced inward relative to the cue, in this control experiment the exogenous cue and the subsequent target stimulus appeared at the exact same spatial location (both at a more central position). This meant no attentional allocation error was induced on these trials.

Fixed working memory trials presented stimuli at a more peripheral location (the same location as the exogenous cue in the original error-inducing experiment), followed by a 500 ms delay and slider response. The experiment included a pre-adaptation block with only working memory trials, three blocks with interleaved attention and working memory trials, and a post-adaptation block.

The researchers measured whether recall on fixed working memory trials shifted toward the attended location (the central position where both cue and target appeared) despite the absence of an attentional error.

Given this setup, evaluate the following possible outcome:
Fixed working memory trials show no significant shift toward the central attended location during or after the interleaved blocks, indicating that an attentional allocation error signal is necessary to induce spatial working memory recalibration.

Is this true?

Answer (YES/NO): YES